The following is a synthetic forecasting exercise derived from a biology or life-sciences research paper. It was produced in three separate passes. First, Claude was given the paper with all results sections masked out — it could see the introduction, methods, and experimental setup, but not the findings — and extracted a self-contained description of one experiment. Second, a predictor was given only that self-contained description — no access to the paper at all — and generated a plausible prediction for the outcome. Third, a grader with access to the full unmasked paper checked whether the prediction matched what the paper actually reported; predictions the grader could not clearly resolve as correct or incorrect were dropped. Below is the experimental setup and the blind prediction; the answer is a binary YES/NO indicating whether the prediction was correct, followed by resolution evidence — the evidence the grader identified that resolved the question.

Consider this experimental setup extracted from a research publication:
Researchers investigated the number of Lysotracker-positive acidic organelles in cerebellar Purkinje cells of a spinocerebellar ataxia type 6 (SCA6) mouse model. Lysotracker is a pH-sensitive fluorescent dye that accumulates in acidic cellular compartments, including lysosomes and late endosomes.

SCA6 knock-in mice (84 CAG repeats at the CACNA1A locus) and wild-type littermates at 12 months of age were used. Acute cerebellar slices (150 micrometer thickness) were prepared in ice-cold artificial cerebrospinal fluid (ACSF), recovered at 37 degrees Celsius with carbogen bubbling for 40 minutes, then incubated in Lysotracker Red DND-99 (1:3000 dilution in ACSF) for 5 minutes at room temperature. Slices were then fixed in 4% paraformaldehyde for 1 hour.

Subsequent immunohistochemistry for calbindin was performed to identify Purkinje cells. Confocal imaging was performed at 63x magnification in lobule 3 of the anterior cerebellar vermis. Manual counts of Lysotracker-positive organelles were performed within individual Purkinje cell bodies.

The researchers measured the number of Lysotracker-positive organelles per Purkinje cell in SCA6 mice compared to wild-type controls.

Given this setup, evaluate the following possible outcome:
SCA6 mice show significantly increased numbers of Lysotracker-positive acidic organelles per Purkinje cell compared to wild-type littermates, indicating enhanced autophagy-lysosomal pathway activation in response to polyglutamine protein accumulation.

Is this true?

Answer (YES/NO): NO